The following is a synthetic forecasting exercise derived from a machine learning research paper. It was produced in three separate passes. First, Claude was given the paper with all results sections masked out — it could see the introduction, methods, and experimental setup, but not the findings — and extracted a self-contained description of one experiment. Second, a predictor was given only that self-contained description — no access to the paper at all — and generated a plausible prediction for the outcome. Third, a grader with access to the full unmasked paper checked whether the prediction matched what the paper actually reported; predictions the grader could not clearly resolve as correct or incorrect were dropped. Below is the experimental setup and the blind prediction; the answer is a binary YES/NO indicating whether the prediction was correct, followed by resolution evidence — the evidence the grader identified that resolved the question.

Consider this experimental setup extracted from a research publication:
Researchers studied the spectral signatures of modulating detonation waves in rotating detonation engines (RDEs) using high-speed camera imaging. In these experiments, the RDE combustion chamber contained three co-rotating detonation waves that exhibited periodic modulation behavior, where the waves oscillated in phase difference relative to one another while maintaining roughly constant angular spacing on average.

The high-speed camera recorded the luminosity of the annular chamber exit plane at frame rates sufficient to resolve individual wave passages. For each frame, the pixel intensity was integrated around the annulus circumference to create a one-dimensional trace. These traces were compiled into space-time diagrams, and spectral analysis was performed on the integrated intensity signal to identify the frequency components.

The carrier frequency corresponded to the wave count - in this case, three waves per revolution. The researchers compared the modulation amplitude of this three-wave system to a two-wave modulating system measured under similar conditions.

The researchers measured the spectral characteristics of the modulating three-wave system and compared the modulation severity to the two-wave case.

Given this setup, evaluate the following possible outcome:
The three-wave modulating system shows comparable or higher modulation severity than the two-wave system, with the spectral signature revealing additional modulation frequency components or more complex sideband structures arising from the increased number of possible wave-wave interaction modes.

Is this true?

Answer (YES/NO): NO